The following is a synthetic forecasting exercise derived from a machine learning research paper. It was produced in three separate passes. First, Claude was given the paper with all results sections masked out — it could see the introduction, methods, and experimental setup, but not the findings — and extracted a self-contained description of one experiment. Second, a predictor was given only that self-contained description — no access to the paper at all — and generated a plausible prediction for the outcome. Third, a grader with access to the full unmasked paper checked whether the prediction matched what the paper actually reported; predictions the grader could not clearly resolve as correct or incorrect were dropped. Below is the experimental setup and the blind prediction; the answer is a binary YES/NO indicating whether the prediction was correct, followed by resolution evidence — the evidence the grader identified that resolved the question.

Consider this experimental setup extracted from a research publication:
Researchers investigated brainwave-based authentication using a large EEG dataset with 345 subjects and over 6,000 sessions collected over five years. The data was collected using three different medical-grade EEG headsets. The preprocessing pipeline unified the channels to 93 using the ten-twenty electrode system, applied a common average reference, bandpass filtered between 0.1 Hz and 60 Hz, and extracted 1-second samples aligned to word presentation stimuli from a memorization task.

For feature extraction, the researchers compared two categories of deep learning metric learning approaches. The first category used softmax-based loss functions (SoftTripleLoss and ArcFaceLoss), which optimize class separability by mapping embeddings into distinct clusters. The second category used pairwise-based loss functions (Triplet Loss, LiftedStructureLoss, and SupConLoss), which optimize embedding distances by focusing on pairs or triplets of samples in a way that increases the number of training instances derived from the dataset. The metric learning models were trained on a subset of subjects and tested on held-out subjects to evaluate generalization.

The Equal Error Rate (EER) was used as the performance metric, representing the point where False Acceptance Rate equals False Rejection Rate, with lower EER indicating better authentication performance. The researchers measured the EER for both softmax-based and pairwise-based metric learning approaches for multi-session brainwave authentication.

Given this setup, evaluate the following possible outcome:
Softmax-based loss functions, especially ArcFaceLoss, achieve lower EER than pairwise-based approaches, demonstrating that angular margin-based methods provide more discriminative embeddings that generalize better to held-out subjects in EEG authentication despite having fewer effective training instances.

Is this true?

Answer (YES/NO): NO